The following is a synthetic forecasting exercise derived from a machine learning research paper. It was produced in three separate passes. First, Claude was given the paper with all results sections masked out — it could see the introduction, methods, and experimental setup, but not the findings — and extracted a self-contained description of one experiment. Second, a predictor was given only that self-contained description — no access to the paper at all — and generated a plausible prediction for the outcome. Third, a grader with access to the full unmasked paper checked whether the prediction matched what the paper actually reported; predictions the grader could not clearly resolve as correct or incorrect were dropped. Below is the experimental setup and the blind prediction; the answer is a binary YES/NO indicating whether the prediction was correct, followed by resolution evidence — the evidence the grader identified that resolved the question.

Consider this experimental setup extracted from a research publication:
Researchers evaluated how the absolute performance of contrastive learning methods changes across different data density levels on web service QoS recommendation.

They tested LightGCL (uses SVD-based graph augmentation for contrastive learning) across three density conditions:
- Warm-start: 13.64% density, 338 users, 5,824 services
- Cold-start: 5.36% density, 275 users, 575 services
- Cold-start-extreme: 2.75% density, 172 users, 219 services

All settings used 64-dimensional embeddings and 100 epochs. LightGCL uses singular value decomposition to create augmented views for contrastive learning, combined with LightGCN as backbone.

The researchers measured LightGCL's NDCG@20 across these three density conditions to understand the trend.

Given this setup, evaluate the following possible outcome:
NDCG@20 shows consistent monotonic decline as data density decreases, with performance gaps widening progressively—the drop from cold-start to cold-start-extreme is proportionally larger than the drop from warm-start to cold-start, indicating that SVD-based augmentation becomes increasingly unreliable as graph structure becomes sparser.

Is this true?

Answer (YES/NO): NO